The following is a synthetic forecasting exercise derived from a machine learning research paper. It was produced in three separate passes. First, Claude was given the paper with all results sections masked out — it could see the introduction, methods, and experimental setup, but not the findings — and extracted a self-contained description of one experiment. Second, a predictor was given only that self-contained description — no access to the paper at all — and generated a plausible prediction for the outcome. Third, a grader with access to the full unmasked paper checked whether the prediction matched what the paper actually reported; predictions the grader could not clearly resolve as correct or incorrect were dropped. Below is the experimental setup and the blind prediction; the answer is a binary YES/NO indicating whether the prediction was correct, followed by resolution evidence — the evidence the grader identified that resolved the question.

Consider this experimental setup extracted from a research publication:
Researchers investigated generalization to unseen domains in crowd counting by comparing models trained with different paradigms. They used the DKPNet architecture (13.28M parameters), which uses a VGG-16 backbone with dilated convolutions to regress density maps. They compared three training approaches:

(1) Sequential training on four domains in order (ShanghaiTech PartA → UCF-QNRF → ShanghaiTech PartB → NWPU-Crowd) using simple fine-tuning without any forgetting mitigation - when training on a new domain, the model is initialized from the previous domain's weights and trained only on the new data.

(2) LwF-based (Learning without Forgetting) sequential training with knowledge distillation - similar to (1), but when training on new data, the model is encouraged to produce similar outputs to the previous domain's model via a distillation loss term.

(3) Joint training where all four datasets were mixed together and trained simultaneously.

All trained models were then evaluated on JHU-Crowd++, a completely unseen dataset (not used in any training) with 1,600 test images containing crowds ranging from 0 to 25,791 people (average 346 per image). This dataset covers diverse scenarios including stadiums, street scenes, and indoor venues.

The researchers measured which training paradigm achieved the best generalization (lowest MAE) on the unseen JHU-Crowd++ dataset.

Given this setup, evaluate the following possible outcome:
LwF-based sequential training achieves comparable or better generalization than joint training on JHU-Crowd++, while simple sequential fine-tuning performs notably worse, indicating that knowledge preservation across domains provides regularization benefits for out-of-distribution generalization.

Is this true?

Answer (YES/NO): NO